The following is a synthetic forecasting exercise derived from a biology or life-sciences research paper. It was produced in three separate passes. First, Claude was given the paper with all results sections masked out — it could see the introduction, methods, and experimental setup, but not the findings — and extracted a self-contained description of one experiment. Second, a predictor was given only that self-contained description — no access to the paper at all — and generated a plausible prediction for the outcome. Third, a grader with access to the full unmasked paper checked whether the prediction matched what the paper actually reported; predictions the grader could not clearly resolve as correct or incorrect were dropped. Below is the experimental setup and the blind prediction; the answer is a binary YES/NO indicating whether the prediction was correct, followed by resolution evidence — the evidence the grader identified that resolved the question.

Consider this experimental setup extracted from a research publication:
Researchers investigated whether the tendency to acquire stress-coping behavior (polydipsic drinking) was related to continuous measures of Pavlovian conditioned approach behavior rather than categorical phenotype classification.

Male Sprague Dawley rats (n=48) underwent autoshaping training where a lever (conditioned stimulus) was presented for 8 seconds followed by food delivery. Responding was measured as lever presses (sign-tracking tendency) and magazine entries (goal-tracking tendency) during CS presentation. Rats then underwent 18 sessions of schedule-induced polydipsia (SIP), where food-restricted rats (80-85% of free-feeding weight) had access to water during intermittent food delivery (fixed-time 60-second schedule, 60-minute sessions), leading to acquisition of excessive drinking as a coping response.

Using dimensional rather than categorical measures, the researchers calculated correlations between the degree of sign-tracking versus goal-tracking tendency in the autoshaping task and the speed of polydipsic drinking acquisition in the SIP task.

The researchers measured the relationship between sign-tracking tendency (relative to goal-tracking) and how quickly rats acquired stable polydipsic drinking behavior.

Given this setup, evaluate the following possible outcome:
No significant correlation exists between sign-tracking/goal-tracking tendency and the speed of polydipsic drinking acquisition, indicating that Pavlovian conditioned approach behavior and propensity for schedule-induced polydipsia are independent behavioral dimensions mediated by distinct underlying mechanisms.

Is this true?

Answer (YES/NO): NO